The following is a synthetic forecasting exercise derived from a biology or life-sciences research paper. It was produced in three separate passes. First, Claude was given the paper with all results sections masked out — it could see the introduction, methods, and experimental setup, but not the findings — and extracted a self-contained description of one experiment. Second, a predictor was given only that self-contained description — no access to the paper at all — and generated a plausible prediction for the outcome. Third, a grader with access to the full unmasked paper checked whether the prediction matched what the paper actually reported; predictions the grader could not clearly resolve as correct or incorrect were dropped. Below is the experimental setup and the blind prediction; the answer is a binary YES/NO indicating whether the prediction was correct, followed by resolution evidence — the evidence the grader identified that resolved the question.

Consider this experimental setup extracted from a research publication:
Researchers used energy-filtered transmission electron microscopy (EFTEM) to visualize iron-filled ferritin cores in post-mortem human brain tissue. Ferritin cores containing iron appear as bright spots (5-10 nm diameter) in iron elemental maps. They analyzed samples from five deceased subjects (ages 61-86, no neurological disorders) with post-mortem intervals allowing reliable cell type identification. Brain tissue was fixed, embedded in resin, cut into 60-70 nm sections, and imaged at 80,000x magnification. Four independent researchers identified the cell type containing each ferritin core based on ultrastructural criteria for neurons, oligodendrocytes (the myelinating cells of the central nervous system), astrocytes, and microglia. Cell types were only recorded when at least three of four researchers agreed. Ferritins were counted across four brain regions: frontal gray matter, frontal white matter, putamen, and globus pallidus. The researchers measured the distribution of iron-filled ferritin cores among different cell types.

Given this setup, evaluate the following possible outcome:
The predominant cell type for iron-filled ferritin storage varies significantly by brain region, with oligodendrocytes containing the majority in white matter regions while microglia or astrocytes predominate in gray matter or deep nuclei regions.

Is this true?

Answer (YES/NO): NO